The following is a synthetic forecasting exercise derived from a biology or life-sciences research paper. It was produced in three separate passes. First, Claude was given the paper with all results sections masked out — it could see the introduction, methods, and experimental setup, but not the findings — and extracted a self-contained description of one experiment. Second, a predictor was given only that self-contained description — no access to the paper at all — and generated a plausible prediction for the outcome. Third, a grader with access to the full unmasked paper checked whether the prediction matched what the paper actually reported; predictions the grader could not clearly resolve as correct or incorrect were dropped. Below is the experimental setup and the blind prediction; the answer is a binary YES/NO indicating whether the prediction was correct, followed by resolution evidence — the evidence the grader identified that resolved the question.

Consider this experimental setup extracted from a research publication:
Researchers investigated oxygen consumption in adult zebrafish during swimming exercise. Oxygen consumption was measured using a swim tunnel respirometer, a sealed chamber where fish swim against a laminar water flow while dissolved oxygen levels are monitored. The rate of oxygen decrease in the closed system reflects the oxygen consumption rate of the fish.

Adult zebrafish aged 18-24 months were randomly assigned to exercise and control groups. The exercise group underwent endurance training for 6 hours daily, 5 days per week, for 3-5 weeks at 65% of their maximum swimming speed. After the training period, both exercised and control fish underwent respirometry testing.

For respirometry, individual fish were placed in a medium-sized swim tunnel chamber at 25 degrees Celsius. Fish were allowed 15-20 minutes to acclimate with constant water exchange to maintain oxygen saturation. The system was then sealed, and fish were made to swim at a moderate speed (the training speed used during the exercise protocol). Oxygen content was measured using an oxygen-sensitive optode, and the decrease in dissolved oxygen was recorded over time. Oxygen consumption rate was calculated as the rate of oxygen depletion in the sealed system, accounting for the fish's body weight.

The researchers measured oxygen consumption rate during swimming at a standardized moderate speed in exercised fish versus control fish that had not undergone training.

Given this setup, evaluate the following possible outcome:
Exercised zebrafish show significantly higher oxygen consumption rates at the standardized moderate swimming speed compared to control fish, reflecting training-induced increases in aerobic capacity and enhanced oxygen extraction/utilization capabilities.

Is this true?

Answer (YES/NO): YES